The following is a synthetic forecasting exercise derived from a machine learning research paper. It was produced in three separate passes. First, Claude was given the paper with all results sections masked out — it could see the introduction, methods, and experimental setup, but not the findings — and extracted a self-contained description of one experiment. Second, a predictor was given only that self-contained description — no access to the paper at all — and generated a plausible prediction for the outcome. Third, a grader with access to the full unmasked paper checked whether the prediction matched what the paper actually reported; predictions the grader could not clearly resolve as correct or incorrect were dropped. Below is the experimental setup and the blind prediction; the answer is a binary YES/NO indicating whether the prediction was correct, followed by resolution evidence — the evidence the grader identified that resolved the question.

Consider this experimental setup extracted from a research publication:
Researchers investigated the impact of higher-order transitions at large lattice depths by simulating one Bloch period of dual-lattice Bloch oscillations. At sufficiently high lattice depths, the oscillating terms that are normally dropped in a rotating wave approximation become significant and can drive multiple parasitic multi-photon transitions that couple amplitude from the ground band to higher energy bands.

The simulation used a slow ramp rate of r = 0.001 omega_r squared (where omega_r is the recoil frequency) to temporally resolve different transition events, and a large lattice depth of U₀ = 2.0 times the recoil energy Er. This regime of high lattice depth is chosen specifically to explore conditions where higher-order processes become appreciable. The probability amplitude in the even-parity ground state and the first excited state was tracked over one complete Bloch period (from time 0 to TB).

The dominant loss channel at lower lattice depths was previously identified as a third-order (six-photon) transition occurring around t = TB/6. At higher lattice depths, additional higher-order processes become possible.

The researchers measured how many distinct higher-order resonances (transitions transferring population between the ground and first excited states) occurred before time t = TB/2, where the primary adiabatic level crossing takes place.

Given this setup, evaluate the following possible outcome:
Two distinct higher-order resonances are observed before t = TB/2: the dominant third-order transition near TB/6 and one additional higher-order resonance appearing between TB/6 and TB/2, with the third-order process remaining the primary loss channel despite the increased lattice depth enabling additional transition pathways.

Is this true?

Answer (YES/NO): NO